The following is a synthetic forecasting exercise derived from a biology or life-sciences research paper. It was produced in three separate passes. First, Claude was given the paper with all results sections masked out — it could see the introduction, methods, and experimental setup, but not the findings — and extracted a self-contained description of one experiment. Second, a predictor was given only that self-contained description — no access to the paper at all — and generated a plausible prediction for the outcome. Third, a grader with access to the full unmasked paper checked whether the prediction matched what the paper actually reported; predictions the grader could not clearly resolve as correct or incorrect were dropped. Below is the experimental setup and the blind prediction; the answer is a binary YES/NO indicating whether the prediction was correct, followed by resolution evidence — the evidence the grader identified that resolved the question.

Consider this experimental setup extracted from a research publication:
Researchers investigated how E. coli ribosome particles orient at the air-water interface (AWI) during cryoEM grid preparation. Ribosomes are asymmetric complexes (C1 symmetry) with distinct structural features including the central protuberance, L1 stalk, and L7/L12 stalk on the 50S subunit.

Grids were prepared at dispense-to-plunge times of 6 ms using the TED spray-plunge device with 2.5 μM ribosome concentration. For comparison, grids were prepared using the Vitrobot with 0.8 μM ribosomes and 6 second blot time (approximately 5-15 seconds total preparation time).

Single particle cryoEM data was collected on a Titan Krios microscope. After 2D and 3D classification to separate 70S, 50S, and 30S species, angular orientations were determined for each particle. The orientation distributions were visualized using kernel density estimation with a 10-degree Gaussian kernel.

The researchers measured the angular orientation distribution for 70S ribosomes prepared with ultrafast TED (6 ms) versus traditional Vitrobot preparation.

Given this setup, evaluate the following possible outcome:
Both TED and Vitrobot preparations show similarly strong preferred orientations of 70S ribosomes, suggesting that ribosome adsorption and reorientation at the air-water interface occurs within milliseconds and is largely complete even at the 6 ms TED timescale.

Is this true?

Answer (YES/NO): NO